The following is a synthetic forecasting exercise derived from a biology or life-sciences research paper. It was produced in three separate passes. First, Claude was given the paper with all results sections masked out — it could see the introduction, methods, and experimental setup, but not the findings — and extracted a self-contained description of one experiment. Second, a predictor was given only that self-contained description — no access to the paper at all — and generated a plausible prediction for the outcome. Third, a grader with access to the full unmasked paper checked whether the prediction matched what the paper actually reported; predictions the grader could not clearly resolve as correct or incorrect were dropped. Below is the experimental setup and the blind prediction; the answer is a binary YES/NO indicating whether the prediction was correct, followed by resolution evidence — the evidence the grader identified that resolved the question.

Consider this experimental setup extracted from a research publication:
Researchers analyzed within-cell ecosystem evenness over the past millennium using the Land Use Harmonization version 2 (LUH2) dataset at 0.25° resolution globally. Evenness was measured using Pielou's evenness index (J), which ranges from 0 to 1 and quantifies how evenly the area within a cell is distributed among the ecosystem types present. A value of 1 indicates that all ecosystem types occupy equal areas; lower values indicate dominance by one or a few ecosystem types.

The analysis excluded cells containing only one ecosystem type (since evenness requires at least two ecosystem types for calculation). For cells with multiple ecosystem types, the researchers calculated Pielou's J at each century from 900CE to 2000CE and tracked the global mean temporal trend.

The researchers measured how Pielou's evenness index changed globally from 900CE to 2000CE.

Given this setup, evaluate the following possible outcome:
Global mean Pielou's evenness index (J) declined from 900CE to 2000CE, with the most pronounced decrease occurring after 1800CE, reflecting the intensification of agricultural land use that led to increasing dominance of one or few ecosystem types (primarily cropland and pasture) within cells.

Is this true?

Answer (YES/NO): NO